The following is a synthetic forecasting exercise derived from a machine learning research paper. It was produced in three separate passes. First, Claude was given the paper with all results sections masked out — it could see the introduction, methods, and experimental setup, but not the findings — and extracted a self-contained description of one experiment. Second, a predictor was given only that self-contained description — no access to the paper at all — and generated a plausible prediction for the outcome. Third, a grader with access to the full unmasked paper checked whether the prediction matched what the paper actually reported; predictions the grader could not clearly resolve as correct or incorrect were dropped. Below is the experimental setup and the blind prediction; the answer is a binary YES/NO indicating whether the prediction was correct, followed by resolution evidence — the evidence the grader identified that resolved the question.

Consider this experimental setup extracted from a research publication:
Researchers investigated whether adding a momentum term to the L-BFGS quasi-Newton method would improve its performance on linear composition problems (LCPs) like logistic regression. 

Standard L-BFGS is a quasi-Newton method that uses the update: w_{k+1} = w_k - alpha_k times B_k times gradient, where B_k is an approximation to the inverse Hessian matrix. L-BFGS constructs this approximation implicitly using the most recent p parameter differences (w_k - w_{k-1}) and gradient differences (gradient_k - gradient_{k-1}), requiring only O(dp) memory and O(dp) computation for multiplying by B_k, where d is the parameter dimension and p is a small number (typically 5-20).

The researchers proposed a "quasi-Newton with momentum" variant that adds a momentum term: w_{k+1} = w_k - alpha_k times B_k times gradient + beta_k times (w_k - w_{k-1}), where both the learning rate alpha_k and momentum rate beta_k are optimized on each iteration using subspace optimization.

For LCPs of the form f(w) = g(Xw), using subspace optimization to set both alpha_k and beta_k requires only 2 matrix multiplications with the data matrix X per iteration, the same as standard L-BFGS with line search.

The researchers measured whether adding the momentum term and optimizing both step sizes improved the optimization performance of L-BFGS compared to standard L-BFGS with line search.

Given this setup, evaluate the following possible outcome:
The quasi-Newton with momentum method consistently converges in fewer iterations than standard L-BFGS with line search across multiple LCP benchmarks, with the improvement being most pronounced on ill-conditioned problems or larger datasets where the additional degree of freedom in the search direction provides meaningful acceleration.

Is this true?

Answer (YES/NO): NO